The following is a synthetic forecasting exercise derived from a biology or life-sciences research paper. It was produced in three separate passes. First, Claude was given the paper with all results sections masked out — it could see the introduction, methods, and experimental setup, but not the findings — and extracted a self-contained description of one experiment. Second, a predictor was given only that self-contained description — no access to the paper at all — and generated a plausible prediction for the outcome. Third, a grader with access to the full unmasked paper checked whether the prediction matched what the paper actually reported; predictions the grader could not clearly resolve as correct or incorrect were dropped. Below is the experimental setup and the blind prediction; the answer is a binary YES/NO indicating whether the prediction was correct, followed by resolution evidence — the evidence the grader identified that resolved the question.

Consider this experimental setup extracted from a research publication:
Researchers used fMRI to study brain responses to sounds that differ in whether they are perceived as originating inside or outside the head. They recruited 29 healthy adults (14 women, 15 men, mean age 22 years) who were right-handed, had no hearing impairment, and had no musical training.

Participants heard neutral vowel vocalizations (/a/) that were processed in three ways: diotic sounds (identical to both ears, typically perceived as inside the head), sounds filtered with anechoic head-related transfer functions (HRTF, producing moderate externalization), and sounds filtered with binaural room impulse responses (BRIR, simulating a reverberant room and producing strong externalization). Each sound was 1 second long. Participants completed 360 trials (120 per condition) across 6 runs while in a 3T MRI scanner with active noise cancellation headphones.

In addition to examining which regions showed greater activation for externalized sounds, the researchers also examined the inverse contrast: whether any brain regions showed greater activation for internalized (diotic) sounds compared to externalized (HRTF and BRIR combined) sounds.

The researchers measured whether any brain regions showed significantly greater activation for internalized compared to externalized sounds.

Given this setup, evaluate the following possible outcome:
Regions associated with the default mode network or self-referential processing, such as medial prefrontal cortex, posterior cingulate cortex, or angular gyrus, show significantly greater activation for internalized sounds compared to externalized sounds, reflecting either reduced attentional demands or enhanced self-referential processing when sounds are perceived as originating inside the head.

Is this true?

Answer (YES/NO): NO